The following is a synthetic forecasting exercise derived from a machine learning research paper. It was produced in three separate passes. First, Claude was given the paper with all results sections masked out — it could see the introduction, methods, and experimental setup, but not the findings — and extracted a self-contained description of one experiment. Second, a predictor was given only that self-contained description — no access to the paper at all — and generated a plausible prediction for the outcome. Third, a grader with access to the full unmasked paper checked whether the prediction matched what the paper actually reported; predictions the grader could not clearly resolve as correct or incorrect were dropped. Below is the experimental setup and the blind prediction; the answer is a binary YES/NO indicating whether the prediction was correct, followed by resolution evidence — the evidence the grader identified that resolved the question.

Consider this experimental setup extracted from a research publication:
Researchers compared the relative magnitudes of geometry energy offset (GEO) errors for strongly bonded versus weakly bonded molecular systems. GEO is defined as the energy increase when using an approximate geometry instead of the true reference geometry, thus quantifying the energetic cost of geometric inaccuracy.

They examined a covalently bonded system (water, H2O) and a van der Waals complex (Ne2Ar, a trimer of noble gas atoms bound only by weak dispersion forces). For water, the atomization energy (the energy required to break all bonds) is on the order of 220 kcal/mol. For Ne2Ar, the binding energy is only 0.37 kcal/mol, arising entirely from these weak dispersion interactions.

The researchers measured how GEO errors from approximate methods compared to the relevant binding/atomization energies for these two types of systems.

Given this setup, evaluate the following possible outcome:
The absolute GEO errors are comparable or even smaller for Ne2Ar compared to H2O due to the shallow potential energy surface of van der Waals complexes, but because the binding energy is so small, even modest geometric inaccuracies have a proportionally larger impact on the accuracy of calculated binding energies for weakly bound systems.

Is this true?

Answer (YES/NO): YES